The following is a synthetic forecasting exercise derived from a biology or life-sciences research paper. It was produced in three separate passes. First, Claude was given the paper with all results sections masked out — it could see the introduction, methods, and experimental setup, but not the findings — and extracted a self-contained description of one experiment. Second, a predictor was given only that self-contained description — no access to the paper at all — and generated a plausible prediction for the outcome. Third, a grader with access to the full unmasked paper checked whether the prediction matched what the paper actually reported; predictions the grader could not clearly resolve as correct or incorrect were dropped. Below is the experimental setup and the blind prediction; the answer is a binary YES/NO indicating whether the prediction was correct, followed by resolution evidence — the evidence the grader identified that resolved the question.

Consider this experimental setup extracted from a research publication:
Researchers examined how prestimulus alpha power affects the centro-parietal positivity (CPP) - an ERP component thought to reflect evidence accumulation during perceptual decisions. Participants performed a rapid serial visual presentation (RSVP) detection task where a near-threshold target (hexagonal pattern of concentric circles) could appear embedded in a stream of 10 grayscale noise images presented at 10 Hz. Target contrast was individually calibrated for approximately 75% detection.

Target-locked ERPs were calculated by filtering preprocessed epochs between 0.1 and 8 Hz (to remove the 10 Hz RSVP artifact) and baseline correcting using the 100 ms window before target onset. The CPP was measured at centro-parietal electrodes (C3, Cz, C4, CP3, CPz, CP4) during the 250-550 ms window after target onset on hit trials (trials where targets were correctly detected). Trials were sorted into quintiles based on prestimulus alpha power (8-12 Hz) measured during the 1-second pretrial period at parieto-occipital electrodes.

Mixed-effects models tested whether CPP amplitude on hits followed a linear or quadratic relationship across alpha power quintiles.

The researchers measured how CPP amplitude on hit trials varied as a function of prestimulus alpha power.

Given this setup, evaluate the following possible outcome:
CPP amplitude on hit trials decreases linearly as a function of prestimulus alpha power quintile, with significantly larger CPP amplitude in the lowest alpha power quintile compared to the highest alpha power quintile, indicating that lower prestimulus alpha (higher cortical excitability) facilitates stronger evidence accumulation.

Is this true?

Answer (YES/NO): NO